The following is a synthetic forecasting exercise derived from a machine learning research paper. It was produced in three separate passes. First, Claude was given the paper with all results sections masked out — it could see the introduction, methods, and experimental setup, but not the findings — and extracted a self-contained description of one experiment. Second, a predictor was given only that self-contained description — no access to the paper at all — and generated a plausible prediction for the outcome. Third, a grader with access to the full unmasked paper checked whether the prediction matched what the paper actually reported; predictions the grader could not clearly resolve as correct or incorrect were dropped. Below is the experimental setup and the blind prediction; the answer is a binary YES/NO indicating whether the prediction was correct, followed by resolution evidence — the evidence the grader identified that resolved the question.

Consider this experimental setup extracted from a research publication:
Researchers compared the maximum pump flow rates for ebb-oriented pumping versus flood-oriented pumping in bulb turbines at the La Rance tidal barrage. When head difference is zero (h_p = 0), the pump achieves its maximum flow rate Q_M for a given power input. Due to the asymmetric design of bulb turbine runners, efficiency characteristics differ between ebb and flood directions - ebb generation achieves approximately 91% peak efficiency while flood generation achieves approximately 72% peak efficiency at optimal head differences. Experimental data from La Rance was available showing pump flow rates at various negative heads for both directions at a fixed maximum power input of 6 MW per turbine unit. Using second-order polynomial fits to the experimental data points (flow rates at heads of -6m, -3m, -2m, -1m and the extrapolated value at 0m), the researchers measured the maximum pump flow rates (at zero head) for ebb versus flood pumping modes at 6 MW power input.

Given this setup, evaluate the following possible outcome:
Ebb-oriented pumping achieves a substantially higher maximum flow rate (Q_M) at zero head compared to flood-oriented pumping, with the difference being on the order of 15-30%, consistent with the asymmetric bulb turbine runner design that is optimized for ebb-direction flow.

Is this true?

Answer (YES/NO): YES